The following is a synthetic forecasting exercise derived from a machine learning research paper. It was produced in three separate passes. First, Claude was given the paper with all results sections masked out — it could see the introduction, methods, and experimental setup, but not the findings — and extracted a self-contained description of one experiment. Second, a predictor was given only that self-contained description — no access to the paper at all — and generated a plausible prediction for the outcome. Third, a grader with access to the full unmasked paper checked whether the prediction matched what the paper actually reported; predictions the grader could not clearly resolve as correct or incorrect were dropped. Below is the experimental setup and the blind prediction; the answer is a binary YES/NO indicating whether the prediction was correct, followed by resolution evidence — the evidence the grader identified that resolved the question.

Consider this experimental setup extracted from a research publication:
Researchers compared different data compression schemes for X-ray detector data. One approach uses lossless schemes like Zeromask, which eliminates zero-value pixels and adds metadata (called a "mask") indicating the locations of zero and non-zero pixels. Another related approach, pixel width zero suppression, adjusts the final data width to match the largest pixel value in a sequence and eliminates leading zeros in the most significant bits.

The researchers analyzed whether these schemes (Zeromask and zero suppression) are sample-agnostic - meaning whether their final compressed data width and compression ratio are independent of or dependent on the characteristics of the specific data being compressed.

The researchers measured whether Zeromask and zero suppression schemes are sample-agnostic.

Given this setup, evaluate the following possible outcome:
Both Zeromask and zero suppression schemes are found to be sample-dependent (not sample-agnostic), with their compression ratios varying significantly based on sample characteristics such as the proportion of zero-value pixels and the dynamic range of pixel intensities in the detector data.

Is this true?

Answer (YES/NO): YES